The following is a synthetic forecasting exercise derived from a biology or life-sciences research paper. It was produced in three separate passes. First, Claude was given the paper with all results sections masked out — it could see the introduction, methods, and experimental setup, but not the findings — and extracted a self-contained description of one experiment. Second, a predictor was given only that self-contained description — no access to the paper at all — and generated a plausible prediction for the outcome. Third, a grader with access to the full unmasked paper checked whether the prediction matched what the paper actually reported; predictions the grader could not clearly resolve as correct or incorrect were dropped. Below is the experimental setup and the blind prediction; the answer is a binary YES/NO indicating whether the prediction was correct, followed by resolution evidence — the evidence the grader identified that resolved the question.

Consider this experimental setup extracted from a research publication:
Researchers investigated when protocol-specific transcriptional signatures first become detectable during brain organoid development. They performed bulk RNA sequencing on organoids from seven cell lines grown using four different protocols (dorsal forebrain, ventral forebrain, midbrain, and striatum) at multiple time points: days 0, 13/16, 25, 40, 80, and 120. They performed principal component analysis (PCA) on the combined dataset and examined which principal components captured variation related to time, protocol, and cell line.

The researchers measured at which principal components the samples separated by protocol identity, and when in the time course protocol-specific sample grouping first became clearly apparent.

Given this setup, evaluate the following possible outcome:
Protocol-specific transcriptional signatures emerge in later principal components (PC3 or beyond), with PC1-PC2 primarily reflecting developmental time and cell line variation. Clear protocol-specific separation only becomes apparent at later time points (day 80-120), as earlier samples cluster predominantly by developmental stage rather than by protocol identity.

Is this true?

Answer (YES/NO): NO